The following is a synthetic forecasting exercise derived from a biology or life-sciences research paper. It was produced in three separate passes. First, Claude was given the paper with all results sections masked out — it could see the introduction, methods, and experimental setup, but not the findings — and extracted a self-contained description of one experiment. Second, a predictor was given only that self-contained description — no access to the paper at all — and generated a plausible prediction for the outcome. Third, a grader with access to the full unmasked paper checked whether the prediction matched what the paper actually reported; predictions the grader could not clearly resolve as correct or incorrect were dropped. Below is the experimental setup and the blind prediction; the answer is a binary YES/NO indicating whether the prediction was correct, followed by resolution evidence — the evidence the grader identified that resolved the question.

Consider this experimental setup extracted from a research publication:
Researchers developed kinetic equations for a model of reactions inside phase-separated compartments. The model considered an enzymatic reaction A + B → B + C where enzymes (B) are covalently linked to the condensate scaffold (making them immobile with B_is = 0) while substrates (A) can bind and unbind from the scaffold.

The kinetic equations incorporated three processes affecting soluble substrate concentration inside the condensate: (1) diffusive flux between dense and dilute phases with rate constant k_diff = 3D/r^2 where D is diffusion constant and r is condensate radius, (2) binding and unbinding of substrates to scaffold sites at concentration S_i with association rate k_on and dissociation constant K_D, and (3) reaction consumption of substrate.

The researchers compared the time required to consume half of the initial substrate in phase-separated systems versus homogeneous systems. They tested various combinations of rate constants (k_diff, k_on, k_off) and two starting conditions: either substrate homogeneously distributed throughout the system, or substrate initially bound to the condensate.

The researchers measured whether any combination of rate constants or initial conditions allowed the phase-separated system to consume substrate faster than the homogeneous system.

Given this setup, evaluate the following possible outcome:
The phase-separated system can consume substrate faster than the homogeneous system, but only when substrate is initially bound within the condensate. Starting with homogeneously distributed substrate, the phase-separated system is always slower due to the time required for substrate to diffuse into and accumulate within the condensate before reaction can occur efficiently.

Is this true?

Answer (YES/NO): NO